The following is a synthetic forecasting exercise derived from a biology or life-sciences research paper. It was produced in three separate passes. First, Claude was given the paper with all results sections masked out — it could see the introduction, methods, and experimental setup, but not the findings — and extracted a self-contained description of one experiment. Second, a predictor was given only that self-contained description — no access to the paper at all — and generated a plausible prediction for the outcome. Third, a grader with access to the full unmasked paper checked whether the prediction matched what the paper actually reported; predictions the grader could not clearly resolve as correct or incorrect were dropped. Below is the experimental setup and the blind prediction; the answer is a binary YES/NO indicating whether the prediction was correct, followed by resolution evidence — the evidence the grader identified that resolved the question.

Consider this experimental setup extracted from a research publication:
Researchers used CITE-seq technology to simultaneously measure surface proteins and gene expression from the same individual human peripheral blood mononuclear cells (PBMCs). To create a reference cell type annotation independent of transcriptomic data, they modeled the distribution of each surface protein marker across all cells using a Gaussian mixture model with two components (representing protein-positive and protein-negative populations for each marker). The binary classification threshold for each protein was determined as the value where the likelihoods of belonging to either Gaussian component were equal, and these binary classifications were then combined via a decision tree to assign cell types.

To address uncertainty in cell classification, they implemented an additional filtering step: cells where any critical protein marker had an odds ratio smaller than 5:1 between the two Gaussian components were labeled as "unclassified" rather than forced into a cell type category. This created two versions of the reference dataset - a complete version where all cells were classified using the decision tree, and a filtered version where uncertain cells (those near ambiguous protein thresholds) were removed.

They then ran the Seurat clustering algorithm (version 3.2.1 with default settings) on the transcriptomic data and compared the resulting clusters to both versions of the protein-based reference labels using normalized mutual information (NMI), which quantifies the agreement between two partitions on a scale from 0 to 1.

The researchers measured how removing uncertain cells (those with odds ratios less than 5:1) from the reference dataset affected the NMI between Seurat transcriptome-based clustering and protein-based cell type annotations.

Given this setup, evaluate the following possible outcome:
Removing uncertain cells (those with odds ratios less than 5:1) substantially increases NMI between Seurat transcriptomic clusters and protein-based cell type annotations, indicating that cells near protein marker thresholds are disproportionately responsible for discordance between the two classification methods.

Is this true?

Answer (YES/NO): NO